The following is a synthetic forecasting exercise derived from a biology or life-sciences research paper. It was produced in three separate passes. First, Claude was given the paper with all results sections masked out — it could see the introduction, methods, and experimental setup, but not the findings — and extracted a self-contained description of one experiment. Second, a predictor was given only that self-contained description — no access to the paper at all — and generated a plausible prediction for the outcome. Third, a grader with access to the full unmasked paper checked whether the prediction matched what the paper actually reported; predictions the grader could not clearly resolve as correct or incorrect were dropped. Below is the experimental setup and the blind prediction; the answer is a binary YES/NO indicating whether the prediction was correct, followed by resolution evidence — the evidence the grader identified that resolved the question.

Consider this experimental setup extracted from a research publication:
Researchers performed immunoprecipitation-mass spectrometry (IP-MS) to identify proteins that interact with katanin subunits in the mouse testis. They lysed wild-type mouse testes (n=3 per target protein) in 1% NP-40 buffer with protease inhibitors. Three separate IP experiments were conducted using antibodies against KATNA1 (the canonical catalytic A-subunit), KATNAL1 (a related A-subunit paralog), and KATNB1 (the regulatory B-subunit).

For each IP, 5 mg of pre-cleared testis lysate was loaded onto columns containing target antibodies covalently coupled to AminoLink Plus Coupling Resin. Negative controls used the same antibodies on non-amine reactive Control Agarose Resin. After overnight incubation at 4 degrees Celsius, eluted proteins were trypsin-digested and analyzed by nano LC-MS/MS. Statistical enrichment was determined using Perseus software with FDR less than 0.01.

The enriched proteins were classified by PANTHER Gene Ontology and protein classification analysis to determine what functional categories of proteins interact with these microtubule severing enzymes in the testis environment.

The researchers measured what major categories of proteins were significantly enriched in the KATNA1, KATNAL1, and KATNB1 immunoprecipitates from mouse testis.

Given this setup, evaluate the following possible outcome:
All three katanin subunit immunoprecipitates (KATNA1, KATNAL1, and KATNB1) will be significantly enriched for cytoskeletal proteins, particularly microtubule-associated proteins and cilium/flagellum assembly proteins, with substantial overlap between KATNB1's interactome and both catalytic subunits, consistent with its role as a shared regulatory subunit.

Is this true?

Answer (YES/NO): NO